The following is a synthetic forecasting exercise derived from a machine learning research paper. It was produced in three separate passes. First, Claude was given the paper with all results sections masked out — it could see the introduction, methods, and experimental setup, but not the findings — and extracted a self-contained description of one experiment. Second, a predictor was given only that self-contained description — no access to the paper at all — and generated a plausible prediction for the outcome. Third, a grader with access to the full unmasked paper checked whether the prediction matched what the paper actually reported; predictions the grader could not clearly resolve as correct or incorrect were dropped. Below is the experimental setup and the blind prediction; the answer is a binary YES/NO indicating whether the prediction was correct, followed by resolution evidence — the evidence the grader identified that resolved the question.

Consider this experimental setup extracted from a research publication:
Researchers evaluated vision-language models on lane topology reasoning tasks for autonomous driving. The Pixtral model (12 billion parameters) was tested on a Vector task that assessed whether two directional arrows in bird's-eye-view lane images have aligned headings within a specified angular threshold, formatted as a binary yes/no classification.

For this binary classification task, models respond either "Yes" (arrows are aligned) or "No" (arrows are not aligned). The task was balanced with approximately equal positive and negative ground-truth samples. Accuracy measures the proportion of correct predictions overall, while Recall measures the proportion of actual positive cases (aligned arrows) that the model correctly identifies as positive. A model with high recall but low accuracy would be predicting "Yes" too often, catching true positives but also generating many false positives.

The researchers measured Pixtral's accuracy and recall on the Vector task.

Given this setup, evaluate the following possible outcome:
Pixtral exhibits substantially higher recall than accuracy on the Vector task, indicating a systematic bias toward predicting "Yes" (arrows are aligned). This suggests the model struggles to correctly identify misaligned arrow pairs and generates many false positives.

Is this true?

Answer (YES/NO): YES